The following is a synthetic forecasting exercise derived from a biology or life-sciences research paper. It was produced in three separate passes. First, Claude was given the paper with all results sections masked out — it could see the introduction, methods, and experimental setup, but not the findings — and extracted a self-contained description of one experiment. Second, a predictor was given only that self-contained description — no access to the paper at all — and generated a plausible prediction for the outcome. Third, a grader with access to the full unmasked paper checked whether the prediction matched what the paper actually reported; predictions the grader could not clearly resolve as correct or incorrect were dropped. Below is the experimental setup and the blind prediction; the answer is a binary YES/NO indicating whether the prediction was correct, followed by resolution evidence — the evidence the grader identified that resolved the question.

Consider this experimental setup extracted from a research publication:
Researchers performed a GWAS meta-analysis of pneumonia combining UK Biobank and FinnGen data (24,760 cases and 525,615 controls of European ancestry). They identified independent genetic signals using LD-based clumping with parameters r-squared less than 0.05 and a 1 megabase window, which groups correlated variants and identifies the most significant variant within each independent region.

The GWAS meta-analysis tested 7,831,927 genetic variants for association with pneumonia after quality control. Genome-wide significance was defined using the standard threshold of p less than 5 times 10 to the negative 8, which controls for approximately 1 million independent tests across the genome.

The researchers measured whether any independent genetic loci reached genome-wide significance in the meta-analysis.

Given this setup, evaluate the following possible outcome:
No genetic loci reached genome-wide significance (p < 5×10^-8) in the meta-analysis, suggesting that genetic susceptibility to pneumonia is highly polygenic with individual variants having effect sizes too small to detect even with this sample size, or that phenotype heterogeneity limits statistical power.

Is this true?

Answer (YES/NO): NO